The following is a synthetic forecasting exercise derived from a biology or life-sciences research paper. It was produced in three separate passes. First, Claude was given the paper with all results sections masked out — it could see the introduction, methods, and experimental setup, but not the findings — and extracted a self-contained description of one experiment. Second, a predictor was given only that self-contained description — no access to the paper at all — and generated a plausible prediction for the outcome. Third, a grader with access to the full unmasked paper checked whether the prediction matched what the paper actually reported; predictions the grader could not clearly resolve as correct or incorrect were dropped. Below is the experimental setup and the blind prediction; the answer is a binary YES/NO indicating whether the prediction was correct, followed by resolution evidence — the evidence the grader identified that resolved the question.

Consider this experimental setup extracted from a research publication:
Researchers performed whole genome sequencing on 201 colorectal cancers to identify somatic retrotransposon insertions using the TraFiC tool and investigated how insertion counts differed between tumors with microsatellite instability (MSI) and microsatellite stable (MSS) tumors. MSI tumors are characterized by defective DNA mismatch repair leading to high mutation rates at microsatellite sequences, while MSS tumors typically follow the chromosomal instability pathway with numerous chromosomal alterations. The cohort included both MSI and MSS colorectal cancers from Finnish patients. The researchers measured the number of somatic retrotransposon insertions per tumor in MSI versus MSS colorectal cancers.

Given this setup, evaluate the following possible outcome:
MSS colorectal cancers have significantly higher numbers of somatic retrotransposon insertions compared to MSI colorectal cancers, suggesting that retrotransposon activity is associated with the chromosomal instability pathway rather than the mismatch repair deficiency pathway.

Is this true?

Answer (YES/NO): NO